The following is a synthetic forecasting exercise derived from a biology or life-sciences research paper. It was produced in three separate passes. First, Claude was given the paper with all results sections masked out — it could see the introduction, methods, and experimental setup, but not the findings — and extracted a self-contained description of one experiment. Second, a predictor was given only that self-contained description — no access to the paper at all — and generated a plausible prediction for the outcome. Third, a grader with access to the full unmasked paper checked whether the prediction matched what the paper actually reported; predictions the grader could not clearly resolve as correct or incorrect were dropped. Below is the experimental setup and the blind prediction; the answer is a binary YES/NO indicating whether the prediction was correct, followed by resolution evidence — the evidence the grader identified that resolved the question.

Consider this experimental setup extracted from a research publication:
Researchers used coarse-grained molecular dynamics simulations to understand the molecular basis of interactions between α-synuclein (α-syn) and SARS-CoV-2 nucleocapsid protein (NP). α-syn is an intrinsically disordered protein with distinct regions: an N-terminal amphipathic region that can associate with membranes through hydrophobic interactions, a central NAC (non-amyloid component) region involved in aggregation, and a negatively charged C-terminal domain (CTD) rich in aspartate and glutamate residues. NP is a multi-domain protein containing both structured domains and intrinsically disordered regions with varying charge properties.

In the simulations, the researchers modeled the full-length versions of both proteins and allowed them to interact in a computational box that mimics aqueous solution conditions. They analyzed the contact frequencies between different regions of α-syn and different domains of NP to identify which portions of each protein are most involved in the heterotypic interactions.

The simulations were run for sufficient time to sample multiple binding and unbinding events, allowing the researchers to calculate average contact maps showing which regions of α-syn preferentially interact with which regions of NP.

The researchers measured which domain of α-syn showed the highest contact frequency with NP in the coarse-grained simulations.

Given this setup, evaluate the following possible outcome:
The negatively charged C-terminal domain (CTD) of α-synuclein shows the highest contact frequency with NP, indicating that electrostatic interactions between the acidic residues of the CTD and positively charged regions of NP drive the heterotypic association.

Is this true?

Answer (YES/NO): YES